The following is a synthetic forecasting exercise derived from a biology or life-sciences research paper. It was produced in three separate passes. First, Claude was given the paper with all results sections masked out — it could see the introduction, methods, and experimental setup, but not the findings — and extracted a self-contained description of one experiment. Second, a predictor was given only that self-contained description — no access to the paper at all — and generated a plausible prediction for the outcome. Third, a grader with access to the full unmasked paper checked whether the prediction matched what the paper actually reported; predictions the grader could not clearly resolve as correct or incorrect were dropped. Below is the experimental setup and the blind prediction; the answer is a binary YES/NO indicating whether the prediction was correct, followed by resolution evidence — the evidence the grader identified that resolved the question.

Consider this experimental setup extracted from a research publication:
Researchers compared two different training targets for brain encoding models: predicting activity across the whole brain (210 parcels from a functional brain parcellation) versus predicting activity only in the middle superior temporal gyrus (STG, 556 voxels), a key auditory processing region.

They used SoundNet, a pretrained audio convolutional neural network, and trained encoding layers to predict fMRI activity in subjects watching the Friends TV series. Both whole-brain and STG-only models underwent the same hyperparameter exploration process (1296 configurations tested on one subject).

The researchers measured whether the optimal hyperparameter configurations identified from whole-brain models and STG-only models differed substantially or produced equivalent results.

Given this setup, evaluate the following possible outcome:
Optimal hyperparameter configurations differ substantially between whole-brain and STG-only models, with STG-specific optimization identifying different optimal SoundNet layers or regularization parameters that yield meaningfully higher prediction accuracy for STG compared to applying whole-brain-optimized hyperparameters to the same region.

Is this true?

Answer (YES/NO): NO